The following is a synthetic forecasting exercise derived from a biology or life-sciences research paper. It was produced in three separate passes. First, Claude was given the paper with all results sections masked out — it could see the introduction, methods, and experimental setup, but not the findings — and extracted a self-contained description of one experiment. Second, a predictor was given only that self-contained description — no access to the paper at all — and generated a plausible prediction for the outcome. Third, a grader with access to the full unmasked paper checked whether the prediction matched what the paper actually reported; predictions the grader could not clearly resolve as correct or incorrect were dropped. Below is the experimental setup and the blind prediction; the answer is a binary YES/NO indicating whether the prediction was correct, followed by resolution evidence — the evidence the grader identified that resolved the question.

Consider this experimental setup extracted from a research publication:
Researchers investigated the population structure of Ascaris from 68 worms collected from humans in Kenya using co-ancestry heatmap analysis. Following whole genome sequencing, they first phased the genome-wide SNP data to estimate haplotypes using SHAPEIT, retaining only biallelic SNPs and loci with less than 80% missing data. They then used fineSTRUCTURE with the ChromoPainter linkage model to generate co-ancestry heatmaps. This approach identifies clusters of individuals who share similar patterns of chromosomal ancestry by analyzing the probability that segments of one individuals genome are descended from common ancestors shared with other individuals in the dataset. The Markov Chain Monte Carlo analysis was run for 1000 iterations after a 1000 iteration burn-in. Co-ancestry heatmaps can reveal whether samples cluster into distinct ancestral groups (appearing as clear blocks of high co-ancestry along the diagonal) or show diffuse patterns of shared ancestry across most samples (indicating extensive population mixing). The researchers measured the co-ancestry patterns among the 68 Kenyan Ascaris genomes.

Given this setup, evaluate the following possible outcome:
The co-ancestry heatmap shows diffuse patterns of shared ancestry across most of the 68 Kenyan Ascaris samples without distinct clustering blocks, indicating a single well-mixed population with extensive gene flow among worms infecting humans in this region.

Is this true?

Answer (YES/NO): NO